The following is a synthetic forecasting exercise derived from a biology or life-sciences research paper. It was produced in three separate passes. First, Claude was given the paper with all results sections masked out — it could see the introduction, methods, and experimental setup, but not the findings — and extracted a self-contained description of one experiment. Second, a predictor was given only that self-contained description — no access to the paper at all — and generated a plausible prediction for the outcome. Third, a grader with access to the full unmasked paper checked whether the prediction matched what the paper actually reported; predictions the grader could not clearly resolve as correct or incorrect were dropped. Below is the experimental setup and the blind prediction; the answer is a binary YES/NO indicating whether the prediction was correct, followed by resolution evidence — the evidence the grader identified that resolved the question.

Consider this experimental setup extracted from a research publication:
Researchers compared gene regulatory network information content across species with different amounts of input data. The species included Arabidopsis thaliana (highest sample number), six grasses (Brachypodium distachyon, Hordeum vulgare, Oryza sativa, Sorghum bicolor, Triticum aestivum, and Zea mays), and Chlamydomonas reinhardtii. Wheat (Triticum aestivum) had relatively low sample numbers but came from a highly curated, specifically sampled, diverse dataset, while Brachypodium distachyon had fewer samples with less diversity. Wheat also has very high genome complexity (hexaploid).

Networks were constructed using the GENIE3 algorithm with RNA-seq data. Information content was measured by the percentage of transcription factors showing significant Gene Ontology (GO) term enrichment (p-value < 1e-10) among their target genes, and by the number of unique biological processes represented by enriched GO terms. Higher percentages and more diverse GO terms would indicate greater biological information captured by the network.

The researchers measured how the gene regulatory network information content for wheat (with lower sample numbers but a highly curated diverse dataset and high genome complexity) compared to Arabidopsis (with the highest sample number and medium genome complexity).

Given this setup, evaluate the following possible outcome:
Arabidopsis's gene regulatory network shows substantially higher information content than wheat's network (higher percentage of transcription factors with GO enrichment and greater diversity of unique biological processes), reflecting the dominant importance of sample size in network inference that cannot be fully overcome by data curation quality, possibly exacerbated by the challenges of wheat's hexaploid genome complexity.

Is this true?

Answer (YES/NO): NO